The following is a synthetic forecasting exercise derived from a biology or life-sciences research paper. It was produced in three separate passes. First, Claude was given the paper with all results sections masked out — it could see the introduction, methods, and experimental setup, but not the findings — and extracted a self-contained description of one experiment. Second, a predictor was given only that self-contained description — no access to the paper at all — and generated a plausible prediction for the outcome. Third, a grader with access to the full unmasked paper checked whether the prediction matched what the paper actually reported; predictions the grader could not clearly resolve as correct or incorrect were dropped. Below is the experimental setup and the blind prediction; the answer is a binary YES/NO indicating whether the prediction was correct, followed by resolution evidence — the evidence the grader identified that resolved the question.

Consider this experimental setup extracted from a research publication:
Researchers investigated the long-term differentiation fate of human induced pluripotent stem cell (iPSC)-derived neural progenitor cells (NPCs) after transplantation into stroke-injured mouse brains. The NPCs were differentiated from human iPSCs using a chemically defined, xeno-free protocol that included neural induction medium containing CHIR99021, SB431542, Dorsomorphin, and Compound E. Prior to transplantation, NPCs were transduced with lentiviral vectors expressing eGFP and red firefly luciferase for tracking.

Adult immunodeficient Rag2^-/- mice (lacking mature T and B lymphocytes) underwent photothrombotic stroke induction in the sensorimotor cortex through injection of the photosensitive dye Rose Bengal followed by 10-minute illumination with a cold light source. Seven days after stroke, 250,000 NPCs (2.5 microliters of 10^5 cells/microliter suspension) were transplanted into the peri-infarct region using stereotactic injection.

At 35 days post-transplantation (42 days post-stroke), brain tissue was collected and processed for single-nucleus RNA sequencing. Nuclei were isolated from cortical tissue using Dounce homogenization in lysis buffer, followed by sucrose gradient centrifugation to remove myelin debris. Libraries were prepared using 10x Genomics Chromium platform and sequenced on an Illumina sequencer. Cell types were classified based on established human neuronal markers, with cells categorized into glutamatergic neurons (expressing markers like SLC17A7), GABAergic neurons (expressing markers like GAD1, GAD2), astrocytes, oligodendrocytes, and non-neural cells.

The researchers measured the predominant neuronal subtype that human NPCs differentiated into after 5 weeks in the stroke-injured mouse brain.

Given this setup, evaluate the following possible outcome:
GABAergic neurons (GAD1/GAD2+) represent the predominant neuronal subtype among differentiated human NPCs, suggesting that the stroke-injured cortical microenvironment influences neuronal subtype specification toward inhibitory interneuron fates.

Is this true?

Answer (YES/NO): YES